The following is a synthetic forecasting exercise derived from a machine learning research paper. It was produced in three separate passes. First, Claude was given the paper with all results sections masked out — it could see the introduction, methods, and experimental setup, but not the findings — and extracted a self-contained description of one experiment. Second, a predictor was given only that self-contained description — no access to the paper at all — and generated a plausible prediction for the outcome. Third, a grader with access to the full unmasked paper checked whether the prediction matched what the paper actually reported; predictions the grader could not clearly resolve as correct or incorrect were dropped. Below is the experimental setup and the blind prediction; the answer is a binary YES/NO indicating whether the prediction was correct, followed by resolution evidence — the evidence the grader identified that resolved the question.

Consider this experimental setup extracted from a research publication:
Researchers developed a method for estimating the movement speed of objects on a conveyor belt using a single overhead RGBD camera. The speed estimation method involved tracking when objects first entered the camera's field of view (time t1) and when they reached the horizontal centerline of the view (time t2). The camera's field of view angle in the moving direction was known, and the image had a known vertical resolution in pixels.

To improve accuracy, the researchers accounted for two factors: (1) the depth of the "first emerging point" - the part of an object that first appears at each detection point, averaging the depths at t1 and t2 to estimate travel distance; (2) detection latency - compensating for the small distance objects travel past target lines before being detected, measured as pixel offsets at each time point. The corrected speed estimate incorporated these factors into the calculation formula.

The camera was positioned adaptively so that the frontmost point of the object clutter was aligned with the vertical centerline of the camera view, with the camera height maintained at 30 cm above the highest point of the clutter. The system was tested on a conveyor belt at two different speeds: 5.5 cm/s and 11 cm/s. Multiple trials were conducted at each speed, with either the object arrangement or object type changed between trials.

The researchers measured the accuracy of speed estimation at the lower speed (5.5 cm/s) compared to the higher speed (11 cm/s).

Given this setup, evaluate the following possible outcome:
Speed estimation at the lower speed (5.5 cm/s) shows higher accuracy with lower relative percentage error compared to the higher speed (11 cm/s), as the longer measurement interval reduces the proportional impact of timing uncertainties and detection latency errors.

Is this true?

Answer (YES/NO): NO